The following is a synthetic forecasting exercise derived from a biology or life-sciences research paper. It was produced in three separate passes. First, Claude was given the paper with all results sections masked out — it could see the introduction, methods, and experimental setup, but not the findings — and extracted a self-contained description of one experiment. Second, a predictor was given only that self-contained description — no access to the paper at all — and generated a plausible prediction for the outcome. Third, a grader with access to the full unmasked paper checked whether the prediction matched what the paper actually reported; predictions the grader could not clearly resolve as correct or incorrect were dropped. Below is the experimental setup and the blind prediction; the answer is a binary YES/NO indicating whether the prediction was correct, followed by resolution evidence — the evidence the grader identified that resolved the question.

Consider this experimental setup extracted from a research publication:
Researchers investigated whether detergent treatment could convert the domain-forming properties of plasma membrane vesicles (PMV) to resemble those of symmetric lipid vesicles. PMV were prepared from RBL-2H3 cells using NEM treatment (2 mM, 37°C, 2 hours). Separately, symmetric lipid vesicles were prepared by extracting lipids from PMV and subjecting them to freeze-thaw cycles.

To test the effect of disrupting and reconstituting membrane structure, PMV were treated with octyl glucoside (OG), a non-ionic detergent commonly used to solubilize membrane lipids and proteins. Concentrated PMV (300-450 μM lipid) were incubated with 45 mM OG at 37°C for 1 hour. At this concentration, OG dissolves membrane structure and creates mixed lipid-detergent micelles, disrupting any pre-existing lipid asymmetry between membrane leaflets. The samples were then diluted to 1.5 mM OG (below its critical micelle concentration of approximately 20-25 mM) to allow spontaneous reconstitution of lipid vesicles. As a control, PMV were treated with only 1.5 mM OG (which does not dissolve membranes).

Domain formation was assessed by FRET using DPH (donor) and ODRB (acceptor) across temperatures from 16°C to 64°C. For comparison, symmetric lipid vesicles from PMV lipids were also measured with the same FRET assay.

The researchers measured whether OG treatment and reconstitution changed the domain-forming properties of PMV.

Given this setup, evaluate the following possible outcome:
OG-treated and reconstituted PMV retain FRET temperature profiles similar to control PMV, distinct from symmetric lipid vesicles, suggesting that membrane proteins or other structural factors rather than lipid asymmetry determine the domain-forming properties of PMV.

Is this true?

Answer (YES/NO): NO